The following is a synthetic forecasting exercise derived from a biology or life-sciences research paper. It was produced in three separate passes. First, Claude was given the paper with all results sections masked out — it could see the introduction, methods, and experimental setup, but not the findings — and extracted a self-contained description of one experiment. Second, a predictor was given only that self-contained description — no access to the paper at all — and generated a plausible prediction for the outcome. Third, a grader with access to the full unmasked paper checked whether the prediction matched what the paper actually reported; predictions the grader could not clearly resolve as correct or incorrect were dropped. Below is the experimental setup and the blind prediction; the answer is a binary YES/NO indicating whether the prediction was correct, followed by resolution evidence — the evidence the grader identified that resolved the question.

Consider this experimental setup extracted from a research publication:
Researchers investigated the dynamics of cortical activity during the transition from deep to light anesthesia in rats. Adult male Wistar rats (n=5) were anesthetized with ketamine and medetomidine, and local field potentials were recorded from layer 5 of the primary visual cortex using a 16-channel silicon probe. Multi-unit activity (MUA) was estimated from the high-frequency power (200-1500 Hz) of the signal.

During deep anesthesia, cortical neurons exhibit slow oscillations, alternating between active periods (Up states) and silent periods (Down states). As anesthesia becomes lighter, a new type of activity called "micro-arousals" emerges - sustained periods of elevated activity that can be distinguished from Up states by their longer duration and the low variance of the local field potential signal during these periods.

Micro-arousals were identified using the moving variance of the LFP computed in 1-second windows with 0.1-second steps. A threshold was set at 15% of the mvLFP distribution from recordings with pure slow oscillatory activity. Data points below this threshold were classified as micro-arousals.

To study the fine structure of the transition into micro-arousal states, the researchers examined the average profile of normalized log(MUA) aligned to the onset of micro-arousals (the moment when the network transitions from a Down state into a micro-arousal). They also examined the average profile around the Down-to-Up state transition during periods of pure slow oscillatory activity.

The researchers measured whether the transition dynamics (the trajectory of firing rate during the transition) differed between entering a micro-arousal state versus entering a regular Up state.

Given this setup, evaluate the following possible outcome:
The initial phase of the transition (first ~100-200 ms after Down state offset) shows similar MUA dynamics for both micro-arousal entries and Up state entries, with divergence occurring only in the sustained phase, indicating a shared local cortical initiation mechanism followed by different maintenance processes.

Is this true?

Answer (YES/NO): NO